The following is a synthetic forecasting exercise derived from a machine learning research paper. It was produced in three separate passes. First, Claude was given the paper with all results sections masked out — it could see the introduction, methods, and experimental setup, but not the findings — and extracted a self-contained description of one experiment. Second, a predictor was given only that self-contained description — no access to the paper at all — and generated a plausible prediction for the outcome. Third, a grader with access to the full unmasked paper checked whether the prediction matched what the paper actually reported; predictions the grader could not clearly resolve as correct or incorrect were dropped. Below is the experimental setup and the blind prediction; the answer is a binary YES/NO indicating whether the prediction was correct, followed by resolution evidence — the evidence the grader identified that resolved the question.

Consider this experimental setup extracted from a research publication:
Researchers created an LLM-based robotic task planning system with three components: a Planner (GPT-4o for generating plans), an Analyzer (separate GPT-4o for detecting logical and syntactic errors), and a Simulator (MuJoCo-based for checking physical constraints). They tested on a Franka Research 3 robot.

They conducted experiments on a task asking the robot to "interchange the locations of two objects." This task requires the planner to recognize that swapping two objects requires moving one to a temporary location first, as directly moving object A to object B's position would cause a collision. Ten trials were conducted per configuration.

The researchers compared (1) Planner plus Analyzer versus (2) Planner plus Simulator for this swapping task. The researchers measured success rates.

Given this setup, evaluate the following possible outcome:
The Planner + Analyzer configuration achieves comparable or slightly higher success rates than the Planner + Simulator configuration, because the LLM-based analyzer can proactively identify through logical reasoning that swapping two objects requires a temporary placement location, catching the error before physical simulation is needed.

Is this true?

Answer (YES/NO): NO